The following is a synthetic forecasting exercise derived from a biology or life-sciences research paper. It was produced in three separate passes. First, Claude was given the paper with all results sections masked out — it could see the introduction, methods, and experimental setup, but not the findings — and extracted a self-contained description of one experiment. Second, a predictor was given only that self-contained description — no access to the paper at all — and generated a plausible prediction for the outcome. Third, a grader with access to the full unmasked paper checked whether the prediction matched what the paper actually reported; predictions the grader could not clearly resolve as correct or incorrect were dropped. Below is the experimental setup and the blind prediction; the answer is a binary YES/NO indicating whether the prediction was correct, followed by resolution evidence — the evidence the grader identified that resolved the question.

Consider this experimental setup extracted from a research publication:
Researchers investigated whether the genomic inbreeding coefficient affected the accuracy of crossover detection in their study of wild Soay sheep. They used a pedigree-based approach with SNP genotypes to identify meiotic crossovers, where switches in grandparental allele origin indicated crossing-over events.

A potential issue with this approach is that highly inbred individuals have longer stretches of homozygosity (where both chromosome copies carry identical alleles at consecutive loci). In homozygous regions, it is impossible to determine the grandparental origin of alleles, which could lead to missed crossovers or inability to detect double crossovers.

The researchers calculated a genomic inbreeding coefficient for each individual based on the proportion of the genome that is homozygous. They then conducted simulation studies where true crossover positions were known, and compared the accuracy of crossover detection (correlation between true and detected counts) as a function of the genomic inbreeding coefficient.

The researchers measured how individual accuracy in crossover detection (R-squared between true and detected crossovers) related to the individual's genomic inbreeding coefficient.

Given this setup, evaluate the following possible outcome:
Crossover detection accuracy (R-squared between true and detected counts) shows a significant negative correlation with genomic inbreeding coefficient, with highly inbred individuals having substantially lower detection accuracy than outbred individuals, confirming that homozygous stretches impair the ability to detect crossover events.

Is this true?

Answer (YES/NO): YES